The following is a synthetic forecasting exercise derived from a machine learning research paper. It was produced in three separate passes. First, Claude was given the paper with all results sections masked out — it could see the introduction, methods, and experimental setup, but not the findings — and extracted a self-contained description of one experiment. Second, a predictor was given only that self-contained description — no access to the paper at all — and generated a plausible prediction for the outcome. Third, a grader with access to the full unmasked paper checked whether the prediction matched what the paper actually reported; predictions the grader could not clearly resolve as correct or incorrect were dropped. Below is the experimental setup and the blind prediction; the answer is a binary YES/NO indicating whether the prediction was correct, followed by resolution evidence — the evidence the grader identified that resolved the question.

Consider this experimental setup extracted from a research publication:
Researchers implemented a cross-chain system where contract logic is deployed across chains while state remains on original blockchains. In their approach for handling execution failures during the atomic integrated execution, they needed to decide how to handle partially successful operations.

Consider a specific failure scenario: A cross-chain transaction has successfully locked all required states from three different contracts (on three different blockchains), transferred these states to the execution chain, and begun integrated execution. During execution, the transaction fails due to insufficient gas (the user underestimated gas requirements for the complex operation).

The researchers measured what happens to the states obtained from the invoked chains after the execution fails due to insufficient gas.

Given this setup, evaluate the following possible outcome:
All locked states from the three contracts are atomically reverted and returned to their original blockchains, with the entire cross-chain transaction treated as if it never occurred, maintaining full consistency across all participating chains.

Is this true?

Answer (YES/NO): NO